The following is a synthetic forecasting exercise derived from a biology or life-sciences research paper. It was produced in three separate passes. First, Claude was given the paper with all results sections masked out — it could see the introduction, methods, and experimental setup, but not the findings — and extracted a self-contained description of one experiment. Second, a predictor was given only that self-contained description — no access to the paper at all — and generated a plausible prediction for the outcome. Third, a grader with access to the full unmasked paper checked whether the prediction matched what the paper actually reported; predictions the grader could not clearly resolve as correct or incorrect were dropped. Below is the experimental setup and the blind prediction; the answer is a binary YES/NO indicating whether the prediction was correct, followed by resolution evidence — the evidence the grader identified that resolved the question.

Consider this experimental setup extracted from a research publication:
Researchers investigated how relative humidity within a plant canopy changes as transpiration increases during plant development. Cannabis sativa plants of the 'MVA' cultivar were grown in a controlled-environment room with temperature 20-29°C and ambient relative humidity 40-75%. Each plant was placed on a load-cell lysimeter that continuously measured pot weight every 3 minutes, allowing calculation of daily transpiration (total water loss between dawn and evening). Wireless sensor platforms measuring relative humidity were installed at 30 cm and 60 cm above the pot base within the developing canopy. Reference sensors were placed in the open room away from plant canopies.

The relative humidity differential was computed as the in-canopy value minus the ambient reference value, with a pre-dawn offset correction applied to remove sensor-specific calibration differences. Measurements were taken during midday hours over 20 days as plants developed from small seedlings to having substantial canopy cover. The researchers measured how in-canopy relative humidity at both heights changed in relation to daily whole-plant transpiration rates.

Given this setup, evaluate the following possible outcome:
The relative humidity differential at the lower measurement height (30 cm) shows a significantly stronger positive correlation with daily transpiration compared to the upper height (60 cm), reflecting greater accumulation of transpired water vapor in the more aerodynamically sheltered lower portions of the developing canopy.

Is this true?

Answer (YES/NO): NO